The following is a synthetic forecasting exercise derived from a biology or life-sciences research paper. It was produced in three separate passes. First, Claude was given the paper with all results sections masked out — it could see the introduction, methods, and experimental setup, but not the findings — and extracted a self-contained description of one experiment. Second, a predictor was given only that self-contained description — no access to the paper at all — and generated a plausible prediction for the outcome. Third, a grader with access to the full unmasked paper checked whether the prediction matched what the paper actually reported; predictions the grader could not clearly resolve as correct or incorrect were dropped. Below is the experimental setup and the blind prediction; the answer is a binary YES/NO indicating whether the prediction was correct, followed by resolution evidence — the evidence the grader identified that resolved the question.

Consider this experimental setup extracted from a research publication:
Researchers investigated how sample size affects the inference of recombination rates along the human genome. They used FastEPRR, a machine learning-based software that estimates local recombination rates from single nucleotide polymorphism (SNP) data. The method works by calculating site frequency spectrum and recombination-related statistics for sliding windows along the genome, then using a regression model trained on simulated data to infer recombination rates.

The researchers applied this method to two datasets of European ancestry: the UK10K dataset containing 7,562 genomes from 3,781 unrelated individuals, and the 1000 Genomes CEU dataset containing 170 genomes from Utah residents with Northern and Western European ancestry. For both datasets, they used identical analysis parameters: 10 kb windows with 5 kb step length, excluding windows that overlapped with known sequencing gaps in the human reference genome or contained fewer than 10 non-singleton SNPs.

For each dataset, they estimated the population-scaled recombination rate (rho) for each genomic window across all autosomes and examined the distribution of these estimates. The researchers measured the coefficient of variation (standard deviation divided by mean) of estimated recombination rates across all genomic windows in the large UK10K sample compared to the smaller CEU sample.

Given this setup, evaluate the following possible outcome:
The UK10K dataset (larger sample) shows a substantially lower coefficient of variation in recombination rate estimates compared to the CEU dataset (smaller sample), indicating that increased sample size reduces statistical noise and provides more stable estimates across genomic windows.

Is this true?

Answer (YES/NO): YES